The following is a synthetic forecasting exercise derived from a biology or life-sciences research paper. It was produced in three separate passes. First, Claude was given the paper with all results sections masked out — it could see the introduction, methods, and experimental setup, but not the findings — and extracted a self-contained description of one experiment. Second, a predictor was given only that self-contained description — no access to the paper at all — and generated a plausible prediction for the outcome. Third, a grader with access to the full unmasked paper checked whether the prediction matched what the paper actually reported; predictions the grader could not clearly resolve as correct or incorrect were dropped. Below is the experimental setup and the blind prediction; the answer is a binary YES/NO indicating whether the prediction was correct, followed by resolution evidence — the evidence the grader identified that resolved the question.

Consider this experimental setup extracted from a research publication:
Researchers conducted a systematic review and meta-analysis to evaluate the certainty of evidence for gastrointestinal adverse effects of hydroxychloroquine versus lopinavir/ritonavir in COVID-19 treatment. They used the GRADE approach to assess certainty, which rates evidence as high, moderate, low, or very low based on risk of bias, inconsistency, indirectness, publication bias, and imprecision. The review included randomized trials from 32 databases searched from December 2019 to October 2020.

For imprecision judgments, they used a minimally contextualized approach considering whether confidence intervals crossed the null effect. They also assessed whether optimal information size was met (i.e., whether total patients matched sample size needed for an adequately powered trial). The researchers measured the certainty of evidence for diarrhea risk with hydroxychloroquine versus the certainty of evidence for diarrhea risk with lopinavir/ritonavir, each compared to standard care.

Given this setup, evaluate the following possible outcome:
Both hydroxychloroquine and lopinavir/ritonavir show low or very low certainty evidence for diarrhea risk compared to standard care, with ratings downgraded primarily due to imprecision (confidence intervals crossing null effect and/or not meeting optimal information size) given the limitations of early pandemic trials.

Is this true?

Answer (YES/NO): NO